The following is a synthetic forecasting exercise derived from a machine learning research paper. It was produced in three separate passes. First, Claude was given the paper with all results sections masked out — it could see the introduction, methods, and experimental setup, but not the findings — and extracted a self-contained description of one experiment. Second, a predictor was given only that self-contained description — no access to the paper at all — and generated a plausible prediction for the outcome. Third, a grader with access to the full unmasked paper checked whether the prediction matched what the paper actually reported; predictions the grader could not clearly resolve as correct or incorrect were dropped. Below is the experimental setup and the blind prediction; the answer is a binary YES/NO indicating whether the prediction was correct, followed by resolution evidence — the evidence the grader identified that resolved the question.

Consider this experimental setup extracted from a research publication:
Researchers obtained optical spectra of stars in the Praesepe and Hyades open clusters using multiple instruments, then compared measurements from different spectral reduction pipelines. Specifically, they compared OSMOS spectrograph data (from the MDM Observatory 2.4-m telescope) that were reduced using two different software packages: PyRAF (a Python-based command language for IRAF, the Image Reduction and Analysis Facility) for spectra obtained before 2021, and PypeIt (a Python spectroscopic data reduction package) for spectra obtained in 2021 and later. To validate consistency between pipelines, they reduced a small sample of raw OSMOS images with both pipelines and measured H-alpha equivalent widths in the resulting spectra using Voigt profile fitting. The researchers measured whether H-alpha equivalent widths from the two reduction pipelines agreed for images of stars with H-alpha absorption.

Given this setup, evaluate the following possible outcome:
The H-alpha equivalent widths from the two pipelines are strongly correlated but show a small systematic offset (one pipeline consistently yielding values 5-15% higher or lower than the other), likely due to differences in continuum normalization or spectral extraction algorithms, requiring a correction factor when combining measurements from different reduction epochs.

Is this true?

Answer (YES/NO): NO